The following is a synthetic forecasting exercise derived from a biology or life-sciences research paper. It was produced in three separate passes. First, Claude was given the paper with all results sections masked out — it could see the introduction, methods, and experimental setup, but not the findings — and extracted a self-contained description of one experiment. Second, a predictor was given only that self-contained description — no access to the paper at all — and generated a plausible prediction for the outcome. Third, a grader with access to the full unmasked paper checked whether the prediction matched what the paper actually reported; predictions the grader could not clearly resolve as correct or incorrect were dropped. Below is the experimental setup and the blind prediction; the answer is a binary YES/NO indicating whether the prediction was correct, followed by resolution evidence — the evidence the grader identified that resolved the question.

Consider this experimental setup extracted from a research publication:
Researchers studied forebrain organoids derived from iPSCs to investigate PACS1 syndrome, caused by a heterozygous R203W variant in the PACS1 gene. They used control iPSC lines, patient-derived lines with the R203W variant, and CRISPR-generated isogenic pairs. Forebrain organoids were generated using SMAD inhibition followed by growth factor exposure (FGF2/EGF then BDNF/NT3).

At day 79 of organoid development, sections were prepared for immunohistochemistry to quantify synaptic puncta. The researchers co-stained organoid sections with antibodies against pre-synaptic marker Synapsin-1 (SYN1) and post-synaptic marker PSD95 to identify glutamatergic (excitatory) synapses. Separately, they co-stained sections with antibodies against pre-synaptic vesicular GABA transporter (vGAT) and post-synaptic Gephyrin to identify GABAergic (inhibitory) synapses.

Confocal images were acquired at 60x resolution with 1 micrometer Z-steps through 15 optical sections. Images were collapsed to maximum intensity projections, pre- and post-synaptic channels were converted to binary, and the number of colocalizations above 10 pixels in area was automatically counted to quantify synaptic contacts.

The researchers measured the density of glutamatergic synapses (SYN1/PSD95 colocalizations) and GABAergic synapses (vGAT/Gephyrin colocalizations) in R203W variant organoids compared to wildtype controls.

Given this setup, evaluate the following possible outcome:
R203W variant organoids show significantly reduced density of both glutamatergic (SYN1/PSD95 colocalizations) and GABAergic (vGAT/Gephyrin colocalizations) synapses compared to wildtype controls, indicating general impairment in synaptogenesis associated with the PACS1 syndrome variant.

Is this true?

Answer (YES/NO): NO